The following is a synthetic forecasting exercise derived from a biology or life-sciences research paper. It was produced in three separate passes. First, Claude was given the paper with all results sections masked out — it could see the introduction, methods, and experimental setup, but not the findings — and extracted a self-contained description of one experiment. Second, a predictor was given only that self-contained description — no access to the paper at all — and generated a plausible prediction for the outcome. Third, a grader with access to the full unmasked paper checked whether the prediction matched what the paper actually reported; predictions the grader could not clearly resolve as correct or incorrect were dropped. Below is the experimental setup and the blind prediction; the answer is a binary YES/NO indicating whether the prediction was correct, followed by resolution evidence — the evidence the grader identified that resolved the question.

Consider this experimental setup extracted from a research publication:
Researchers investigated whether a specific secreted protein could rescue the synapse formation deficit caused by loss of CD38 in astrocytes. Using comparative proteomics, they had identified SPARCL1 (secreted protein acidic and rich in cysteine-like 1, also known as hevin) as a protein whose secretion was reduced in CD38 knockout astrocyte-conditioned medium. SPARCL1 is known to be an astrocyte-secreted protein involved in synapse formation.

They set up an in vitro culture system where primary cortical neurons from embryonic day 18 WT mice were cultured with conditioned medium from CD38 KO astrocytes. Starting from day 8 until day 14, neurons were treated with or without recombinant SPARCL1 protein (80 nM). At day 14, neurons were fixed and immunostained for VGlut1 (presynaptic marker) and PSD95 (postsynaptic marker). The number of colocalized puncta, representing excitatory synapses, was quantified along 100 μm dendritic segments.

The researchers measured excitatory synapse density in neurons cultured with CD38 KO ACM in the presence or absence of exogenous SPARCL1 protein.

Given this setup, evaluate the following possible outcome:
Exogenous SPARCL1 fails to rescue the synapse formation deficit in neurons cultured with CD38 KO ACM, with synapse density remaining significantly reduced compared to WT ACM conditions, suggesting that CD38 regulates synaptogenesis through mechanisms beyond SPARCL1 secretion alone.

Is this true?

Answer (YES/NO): NO